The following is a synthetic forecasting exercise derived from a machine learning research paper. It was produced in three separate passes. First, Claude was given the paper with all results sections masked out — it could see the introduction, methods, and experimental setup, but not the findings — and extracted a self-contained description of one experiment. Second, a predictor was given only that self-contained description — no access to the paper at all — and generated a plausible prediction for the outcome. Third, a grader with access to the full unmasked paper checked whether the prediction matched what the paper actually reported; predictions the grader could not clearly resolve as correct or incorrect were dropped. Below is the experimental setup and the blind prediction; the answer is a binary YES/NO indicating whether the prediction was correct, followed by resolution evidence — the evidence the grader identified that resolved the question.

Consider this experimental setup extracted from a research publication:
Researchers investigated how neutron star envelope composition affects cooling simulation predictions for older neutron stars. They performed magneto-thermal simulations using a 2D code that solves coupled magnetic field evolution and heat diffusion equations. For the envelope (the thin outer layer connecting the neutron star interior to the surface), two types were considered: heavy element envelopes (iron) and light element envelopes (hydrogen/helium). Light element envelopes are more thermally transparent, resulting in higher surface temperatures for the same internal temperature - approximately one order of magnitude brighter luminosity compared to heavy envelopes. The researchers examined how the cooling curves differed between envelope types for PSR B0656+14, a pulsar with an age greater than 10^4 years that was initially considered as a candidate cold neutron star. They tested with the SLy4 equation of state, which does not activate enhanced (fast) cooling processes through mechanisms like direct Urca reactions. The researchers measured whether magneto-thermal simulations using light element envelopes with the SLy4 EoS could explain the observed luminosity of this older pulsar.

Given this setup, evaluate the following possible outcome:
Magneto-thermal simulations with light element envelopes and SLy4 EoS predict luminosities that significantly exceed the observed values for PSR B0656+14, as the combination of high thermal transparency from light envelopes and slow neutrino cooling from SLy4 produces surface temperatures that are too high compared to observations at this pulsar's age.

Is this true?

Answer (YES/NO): NO